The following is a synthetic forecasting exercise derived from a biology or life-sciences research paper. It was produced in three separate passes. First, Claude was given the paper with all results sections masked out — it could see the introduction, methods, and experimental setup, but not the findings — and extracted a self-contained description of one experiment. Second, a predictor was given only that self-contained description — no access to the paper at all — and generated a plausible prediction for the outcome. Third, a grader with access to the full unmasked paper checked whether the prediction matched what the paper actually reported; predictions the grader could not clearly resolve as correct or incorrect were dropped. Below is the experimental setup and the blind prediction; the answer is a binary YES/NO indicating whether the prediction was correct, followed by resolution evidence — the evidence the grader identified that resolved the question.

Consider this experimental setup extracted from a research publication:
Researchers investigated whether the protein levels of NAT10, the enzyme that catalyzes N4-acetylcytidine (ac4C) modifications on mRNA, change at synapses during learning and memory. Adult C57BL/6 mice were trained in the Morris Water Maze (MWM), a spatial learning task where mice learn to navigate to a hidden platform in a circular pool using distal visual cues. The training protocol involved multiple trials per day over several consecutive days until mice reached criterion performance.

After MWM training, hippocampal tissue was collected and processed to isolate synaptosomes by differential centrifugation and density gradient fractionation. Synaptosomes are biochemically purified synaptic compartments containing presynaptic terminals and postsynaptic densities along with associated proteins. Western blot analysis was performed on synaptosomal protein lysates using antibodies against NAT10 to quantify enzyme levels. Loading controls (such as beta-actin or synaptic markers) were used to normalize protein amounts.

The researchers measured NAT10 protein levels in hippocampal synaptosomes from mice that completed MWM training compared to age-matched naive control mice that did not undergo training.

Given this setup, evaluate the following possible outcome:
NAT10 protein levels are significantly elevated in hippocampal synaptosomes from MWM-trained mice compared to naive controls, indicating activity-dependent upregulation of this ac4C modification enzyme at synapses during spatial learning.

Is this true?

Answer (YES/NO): YES